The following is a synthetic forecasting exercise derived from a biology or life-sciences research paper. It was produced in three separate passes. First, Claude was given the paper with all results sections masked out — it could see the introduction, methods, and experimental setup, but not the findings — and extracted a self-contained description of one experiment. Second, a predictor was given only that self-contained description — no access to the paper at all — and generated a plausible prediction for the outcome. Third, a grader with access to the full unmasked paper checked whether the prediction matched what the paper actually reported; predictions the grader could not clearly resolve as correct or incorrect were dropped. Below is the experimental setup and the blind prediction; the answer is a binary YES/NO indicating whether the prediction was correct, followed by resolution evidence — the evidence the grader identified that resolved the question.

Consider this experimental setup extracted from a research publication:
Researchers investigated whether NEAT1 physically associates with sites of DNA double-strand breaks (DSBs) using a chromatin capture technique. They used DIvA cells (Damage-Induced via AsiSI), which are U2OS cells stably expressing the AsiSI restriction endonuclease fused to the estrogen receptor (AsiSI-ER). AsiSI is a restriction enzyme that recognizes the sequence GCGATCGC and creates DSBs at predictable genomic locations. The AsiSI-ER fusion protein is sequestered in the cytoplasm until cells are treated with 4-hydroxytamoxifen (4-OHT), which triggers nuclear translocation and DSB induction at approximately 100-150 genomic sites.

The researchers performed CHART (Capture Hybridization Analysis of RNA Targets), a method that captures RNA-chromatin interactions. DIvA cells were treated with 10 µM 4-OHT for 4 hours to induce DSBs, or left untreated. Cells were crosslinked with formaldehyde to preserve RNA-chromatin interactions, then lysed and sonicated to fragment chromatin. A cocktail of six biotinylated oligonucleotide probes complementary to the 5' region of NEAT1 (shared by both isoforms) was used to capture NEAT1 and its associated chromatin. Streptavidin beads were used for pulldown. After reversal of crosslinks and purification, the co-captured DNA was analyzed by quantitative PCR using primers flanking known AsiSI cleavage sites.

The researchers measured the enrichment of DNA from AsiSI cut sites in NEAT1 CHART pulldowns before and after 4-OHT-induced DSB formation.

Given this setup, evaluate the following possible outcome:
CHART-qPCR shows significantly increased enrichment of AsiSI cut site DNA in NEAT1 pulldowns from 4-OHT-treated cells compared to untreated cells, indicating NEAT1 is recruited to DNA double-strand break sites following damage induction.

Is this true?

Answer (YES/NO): YES